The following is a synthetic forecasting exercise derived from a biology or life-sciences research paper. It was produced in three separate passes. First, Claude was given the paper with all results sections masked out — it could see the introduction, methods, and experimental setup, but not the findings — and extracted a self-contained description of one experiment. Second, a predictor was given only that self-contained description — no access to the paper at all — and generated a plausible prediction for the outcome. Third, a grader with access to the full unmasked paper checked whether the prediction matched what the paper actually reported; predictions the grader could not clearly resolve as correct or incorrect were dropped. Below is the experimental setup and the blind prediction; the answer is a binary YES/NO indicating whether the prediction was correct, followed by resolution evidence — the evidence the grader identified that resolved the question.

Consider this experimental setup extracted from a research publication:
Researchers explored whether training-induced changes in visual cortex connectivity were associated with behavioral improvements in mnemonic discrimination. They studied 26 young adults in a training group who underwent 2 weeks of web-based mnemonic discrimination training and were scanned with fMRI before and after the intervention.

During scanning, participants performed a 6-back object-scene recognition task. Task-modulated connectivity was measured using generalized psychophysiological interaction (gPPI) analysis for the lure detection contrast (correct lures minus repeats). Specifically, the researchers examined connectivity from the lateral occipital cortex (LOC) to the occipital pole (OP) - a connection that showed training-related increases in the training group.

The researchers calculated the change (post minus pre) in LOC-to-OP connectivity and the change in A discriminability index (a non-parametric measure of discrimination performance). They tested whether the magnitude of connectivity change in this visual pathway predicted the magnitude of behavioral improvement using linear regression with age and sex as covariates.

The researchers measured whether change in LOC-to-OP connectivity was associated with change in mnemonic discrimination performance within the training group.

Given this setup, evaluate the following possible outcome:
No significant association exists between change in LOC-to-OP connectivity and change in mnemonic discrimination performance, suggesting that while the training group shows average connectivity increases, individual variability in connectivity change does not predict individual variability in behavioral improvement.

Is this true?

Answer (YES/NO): YES